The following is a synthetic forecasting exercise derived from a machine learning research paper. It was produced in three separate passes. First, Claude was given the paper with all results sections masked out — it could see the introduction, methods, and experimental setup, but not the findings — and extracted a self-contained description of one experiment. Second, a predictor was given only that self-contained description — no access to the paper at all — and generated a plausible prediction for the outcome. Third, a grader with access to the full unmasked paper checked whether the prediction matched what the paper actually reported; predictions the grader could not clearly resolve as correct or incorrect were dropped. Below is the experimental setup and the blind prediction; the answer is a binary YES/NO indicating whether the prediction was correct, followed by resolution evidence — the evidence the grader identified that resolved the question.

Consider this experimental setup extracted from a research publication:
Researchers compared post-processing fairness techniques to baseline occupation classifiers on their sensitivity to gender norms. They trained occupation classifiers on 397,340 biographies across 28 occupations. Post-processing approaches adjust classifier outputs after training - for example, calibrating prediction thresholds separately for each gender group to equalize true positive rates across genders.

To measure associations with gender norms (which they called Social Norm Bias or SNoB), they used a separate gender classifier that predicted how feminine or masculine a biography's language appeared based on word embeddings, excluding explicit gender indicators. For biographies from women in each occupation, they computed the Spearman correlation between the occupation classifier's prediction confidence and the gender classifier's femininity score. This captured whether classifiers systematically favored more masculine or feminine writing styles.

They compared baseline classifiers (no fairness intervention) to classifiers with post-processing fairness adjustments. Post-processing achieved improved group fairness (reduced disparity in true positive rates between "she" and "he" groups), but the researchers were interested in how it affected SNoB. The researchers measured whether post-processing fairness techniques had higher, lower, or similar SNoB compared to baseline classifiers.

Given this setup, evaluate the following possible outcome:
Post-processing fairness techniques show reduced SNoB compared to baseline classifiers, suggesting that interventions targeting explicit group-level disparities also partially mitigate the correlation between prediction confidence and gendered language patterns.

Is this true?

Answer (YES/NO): NO